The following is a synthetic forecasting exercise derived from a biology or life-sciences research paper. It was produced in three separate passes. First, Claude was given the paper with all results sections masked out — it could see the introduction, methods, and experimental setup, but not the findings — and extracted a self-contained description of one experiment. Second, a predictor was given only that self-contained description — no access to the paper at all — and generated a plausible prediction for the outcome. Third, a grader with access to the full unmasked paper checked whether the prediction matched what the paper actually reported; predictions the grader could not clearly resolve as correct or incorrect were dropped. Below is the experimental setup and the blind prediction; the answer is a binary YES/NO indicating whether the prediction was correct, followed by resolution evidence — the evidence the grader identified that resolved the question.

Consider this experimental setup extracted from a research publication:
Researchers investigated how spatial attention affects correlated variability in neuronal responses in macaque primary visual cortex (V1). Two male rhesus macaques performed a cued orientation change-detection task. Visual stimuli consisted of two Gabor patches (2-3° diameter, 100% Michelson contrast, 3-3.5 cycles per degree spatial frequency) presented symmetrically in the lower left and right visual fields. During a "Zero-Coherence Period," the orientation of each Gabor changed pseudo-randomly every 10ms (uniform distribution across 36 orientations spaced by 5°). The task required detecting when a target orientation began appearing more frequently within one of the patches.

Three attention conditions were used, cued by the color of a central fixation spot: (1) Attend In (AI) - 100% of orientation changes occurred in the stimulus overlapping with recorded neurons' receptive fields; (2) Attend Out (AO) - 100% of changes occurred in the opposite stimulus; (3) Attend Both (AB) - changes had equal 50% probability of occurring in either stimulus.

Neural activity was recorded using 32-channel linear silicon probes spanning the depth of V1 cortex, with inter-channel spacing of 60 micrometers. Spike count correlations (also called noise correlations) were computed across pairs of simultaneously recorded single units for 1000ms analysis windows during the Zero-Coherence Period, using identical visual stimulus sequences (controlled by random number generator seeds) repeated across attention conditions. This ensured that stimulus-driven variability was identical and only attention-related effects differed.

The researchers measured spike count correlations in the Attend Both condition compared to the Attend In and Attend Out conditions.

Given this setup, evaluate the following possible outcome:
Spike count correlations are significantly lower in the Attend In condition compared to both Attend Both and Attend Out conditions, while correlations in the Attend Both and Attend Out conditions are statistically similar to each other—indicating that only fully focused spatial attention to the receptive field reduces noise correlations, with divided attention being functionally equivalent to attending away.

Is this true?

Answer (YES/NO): NO